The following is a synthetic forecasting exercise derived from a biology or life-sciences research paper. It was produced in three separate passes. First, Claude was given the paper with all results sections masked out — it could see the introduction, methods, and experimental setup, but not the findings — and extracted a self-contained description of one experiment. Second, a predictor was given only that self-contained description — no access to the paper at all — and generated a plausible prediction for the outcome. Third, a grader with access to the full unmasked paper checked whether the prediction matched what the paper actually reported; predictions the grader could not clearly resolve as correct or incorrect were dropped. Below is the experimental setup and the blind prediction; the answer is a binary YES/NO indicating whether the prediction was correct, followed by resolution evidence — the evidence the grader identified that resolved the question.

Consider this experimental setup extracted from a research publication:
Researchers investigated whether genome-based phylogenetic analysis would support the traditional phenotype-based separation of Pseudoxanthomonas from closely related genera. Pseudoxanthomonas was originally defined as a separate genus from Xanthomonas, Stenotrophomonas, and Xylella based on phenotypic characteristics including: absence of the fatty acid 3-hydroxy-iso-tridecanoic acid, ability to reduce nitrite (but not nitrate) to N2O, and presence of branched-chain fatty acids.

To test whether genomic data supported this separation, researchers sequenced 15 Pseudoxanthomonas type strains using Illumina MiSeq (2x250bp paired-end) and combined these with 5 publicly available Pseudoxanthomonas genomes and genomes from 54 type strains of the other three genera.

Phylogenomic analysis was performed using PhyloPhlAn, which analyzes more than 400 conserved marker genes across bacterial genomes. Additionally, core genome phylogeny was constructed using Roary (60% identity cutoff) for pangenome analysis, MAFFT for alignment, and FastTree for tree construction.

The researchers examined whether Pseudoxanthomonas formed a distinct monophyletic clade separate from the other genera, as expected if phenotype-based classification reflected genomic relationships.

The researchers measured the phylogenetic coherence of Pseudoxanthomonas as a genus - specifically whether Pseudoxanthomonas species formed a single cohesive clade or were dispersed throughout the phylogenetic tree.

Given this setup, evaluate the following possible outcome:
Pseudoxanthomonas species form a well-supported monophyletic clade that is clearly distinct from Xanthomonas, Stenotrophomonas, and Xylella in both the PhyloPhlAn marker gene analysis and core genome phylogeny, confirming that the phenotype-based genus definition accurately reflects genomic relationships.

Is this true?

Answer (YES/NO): NO